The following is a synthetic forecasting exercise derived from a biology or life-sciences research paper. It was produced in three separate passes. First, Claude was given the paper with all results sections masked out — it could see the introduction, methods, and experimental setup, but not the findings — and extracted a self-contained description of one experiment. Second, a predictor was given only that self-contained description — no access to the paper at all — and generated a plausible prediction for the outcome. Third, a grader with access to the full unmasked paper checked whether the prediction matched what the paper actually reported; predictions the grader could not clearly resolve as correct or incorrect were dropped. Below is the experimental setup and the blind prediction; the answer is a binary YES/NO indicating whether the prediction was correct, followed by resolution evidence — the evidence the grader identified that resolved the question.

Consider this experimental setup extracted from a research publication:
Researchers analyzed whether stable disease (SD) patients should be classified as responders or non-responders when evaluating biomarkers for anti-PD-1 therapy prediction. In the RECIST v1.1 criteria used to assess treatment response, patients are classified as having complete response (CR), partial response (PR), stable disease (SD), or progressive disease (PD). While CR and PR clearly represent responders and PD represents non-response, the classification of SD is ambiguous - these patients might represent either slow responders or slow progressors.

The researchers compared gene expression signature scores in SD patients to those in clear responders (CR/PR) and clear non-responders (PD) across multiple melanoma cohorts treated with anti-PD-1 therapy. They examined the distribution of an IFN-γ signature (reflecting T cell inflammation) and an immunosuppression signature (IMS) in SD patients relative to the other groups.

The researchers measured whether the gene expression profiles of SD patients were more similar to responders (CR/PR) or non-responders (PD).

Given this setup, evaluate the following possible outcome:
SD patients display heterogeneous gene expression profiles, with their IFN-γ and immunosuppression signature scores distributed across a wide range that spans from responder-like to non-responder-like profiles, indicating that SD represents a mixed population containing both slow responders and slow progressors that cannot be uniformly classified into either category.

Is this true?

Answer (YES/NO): YES